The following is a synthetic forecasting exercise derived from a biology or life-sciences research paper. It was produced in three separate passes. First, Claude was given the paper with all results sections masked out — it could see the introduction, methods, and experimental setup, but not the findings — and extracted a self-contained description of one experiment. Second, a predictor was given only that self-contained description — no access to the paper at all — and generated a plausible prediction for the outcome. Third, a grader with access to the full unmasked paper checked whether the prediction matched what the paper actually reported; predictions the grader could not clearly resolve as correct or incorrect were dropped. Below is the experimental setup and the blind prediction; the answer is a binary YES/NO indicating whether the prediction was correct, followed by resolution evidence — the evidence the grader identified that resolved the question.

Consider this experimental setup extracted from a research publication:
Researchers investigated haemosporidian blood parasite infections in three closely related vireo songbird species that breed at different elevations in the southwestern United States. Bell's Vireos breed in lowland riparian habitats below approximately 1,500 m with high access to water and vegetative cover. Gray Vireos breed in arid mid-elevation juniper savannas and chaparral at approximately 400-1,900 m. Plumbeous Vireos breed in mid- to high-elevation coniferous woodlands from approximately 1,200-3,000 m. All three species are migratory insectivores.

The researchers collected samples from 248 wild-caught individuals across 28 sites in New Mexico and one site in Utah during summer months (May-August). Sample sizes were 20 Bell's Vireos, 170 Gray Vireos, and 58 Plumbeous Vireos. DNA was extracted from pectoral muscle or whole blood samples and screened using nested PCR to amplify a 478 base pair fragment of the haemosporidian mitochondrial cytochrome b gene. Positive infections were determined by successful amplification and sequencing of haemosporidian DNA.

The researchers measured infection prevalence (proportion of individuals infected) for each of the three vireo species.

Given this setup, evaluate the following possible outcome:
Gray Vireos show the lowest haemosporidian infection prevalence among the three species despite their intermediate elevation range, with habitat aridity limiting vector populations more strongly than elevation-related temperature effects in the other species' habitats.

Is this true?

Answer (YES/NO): NO